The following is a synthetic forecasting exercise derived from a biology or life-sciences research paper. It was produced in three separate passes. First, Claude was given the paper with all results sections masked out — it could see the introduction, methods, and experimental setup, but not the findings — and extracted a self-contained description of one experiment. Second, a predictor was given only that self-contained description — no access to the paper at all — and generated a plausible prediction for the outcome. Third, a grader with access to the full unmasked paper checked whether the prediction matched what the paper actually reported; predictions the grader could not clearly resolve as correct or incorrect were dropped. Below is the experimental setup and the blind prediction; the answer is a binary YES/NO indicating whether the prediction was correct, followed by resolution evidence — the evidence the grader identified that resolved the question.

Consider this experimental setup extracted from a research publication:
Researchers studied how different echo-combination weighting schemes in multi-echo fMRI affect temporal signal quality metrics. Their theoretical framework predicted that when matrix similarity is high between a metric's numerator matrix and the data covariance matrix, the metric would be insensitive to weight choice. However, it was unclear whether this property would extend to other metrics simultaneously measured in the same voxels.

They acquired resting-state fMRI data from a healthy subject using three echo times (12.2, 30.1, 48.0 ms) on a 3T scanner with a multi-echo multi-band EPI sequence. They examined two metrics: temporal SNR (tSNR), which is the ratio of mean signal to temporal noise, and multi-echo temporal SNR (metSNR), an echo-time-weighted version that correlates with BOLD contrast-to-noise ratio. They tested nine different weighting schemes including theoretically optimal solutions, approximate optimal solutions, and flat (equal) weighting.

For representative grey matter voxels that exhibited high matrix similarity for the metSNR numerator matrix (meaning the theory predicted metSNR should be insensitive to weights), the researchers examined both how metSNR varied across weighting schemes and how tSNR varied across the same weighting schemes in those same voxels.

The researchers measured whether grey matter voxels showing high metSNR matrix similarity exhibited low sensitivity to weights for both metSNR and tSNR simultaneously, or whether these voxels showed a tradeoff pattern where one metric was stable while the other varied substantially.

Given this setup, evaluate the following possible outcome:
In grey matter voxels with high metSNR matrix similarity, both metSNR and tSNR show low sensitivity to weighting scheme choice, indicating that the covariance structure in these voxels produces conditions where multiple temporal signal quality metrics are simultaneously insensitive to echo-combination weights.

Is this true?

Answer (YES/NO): NO